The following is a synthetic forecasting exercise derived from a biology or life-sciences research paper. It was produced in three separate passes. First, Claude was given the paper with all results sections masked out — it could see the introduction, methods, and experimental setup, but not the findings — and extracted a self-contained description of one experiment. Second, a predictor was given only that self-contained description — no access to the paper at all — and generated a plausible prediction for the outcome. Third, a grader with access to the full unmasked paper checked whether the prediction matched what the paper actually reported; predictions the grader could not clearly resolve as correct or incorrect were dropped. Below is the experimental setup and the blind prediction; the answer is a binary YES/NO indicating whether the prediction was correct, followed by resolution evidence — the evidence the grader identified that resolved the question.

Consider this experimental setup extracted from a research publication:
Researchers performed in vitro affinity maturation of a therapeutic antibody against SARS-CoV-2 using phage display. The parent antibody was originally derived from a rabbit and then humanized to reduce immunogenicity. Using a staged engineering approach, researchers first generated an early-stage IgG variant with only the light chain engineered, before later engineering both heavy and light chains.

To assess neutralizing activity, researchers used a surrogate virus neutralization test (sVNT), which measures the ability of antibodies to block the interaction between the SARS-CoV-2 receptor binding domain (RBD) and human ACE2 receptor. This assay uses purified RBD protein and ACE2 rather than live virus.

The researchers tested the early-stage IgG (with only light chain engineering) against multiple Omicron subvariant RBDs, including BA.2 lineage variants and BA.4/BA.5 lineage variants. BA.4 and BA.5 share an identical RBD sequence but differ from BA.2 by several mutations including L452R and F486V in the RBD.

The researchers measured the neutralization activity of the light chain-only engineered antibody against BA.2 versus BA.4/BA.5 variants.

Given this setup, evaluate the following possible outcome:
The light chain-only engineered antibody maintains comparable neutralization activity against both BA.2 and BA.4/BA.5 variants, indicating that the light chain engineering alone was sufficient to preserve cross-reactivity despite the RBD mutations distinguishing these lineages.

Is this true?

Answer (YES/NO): NO